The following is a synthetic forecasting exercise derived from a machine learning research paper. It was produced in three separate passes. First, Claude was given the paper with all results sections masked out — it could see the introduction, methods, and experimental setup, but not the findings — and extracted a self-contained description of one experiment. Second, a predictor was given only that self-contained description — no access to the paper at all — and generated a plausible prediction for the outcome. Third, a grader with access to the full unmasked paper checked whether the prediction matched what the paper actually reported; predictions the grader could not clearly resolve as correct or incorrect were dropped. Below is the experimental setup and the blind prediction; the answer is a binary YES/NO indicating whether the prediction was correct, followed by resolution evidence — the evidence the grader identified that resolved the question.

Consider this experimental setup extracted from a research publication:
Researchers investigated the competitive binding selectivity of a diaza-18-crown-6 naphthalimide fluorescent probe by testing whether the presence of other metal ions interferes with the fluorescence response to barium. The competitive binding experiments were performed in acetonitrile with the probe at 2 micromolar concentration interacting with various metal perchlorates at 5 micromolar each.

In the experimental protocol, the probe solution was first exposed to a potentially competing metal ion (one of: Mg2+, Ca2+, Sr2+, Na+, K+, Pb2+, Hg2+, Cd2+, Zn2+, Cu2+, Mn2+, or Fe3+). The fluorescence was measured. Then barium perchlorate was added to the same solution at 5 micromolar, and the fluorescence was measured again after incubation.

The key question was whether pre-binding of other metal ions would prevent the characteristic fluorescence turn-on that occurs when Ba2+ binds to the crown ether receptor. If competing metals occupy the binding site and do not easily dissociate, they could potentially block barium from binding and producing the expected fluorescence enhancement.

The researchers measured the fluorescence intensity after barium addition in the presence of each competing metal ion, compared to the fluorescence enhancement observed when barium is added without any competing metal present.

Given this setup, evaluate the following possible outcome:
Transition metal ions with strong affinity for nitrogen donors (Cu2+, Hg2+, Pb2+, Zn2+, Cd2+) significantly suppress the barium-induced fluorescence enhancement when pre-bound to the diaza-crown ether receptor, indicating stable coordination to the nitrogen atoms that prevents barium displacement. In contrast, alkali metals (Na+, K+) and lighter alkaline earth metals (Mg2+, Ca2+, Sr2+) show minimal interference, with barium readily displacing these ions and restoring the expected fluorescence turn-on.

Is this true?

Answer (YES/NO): NO